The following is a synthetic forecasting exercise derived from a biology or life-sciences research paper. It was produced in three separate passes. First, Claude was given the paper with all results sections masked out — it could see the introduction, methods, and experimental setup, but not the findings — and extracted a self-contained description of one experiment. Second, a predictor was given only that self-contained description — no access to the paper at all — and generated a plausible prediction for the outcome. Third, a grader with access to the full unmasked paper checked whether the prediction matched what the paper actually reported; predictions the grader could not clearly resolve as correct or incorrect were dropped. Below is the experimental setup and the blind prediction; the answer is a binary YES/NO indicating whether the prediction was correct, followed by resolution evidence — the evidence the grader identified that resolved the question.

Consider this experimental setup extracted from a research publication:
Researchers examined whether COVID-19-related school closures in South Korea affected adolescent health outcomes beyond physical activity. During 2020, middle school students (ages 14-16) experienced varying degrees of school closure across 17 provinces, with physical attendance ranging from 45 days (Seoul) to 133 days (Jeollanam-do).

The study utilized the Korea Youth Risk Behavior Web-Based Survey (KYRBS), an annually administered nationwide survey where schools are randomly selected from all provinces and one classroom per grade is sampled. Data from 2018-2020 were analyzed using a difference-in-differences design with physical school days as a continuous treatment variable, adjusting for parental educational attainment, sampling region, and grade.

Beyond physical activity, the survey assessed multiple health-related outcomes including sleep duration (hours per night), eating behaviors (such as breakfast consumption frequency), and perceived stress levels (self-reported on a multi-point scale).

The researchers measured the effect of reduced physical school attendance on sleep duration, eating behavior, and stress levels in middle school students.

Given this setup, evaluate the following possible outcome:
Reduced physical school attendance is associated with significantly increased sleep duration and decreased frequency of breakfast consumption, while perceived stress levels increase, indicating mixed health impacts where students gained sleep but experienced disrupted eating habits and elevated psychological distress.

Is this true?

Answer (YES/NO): NO